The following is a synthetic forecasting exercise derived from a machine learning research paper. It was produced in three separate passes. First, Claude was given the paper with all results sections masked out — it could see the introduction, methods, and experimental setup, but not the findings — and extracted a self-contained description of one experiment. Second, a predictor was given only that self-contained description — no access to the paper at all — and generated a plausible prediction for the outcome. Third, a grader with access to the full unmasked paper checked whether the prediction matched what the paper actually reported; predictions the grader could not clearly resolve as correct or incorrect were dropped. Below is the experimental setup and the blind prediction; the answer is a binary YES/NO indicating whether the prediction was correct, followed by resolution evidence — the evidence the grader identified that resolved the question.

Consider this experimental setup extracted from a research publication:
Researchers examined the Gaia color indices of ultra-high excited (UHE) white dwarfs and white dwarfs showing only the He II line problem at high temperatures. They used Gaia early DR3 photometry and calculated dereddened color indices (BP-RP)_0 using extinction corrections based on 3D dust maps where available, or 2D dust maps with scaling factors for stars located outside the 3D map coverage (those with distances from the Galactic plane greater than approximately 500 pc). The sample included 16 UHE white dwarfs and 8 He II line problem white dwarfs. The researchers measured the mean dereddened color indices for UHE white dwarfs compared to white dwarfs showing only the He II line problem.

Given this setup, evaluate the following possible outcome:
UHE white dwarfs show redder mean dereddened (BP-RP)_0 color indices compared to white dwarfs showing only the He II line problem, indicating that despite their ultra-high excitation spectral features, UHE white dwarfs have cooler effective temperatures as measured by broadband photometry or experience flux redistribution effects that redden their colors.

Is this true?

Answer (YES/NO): NO